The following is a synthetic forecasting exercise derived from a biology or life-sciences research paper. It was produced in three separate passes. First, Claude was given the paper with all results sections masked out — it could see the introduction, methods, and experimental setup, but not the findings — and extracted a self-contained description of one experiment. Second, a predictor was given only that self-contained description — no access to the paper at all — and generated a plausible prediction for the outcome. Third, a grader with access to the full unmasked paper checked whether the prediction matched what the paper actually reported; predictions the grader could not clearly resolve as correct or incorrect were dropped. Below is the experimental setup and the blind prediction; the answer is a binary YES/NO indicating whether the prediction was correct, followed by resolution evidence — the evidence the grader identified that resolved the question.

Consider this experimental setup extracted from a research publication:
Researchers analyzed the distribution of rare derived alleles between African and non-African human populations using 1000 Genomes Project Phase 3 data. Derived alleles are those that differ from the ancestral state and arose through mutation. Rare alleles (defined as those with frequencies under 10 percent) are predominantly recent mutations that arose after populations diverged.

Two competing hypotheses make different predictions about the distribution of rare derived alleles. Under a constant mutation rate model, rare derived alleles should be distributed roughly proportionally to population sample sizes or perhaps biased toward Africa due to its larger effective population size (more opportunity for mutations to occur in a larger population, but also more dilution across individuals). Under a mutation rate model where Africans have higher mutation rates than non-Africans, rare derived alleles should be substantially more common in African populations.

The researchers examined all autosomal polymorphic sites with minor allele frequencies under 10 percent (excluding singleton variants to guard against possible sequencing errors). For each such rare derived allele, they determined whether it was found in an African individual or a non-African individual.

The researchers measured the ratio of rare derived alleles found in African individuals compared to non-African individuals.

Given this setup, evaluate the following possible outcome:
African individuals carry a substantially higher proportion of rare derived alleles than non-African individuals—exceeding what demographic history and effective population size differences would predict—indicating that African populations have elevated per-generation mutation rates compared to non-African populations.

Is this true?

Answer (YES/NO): YES